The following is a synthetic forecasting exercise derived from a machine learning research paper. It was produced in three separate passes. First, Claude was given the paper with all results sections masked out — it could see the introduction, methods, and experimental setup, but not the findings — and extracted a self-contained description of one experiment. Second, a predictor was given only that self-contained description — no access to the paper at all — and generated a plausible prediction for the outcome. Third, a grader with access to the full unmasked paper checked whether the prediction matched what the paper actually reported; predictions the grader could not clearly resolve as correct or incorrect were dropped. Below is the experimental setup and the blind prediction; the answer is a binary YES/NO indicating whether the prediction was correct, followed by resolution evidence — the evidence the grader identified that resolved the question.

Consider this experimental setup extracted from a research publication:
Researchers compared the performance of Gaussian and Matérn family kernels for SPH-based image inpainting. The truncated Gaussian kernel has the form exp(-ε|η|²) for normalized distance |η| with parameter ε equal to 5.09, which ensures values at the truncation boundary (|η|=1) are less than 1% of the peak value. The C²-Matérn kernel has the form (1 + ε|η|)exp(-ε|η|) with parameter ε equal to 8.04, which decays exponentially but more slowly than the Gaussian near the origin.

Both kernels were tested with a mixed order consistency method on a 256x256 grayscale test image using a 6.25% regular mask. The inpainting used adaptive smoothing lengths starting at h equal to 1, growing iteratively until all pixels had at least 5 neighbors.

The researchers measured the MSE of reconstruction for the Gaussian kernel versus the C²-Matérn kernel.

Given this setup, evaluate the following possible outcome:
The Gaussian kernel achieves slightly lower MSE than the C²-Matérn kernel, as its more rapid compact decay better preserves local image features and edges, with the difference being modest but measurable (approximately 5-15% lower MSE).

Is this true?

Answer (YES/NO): NO